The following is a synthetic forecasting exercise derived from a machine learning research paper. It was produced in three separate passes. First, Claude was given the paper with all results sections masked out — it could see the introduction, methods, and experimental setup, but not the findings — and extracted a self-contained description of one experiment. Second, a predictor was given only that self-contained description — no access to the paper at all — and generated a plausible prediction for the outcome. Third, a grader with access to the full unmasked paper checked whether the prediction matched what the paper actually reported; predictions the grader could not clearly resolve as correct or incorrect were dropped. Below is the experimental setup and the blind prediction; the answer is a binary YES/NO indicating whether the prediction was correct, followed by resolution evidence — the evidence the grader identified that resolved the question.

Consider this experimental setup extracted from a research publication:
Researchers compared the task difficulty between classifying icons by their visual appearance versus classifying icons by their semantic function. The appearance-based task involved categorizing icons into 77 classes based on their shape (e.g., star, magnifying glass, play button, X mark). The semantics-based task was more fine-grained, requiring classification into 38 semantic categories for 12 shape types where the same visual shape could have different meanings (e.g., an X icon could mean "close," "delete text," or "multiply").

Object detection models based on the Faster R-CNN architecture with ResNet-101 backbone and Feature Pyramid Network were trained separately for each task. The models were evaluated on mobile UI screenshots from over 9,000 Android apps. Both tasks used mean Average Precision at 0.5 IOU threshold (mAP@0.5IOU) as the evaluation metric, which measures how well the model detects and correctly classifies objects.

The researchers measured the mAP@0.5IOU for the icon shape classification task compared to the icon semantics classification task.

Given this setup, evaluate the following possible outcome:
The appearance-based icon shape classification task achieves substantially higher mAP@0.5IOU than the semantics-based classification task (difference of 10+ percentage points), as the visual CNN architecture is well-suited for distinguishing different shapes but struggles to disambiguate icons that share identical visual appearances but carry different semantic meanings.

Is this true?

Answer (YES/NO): YES